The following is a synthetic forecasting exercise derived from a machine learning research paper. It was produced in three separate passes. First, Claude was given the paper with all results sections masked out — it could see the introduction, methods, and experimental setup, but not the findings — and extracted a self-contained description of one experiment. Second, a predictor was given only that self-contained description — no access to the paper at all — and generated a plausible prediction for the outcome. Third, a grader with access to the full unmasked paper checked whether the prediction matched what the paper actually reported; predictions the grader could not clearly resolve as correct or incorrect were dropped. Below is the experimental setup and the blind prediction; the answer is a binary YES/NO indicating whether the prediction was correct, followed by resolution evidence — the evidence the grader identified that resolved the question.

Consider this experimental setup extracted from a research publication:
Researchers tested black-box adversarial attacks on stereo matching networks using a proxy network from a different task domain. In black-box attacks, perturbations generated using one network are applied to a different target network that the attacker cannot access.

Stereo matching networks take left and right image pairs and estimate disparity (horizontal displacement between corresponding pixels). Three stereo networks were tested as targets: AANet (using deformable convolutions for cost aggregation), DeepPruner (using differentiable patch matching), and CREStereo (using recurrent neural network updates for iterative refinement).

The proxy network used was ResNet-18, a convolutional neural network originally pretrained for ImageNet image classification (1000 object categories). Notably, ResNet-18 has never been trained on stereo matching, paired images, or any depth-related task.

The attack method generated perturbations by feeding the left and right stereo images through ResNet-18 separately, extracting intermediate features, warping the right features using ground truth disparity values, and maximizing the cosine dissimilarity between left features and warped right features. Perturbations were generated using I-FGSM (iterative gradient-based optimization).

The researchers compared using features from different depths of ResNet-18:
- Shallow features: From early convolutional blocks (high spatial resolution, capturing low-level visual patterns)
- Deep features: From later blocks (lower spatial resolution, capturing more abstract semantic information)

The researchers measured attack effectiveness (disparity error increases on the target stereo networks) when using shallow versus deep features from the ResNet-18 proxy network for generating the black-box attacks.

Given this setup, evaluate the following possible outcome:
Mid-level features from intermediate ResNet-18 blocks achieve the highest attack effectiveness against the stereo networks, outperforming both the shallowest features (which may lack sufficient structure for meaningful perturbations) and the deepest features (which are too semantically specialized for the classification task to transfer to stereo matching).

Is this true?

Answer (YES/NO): NO